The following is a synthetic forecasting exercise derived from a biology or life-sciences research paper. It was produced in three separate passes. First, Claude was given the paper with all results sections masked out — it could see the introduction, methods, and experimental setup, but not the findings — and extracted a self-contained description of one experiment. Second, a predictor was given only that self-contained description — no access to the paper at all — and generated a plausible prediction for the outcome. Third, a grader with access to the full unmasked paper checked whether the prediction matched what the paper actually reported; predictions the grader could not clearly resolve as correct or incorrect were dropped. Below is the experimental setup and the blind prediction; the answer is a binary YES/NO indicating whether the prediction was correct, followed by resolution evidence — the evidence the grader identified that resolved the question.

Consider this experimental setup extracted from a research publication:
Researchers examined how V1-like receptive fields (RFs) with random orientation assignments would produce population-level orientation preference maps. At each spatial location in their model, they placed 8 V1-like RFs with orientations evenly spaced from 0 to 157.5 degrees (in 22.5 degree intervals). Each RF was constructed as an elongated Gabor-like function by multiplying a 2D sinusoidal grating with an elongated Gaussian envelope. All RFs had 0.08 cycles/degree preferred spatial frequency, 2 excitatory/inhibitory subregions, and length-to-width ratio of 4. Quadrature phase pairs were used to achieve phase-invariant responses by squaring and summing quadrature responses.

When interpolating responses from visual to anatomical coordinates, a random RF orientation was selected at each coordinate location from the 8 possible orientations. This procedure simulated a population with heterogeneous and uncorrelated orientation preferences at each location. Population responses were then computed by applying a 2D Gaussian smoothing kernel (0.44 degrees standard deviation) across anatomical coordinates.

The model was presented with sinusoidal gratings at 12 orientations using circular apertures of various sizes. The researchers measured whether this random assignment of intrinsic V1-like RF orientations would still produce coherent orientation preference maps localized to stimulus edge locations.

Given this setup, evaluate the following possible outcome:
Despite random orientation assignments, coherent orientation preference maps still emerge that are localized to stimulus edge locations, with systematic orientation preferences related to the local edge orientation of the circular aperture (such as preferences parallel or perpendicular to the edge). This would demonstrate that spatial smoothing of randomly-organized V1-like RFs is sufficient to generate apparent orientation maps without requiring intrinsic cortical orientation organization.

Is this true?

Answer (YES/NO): YES